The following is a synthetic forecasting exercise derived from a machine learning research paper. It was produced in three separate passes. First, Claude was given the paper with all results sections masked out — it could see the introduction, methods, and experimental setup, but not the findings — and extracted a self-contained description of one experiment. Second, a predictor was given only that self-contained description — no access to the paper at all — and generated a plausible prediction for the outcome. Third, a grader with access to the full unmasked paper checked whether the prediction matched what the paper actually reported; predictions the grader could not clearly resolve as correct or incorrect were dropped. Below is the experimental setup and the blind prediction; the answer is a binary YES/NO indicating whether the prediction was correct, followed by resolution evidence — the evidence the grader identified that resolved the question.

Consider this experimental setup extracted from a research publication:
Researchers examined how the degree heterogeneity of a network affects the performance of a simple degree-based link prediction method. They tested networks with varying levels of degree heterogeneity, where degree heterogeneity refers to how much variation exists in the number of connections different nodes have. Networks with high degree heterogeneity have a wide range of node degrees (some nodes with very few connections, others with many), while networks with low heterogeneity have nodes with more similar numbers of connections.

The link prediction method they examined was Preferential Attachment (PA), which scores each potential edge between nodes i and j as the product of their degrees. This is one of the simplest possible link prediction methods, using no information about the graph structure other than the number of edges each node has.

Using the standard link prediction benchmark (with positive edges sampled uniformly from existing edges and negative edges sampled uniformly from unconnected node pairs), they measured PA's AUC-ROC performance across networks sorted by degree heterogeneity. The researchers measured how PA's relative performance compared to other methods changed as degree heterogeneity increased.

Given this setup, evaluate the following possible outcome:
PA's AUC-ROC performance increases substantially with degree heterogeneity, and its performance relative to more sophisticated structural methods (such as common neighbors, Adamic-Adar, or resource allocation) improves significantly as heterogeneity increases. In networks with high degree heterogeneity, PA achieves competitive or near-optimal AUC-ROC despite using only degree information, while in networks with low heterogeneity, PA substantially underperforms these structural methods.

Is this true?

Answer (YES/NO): YES